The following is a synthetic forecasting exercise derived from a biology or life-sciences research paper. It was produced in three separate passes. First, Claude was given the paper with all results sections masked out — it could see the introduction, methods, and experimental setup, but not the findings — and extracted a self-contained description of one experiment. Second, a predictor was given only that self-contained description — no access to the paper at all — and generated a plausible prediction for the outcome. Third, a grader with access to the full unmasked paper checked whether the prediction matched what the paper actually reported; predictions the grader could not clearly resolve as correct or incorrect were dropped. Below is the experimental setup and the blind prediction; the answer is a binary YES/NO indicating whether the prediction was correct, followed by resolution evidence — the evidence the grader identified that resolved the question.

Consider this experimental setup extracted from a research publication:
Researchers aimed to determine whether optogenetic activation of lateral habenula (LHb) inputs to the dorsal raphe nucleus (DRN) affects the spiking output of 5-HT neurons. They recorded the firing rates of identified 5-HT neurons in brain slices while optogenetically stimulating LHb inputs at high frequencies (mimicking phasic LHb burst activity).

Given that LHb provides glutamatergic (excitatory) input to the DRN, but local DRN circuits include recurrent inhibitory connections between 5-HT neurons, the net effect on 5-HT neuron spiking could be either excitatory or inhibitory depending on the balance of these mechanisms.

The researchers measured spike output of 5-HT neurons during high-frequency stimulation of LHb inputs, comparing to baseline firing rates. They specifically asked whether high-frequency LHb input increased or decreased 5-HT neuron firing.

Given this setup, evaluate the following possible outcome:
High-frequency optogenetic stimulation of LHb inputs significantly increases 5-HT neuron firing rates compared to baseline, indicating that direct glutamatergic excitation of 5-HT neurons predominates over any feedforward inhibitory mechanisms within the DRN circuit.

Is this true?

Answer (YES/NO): NO